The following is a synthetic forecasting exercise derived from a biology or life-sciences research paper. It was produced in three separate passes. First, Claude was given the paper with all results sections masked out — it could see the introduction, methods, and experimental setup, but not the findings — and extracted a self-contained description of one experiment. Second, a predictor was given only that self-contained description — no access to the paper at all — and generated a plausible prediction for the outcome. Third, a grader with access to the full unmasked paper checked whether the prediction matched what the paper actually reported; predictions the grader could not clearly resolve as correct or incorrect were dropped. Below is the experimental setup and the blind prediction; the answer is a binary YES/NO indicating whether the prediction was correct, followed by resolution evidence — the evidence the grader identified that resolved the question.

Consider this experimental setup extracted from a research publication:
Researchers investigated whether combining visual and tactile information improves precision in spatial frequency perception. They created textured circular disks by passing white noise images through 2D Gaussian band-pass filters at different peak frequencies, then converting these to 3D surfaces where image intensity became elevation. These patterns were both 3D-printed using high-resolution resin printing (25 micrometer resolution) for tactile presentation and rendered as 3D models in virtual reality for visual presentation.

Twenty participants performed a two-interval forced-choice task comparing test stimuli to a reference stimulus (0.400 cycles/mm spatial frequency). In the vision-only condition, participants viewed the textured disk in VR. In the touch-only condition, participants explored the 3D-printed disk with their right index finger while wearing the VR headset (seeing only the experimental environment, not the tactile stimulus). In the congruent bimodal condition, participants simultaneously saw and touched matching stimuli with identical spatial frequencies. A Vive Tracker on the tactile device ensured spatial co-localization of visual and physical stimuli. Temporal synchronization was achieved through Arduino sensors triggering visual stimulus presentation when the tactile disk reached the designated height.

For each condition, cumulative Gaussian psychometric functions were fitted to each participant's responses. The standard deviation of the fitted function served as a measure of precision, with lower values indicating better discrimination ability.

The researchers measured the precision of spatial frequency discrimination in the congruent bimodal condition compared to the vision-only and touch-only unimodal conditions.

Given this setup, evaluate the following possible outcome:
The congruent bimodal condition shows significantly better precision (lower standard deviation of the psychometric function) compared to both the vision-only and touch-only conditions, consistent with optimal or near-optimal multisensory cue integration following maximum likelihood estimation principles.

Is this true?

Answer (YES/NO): YES